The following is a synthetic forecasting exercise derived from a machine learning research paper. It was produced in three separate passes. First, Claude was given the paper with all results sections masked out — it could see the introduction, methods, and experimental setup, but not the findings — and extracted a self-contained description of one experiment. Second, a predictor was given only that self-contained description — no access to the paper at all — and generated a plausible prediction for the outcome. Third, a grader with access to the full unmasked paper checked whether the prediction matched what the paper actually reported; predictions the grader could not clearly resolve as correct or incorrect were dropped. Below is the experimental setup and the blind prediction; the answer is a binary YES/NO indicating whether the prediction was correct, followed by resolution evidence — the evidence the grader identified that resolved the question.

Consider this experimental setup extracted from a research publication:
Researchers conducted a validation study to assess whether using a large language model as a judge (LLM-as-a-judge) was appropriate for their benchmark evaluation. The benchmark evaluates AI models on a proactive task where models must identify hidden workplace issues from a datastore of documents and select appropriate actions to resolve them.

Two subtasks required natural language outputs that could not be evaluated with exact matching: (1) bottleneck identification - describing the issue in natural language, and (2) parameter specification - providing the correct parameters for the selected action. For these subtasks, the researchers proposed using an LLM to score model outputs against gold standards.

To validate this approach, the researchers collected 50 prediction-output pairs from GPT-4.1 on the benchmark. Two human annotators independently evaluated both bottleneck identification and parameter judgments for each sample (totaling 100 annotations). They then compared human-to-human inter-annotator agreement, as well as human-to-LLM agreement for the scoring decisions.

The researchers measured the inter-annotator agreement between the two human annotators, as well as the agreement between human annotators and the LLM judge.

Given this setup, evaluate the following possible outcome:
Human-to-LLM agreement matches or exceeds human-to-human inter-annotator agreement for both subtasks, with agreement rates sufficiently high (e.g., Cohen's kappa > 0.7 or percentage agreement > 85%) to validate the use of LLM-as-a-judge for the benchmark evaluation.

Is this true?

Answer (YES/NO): NO